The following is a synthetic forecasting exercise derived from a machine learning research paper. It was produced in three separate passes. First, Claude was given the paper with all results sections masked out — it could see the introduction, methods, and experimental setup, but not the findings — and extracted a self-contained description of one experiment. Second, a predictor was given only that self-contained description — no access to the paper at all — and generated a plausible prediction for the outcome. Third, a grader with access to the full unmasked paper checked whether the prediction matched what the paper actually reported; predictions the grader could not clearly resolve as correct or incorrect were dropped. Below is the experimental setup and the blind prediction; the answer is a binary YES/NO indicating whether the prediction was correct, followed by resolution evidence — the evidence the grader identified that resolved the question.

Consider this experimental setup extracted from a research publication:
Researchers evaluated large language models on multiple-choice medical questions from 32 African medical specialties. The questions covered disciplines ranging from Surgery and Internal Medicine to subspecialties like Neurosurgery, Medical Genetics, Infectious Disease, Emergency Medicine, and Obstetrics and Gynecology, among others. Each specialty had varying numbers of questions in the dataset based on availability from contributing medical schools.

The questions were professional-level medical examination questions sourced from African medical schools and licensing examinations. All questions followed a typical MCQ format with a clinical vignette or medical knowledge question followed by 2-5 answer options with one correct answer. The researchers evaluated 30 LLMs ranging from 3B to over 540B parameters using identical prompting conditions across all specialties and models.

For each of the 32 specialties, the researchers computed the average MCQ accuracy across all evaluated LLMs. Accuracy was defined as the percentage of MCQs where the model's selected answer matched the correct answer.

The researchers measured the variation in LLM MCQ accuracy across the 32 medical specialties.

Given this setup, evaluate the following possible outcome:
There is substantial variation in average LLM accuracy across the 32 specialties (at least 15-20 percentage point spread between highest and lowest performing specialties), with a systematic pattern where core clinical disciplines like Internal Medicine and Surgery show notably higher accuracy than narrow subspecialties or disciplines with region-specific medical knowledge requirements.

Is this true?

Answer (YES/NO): NO